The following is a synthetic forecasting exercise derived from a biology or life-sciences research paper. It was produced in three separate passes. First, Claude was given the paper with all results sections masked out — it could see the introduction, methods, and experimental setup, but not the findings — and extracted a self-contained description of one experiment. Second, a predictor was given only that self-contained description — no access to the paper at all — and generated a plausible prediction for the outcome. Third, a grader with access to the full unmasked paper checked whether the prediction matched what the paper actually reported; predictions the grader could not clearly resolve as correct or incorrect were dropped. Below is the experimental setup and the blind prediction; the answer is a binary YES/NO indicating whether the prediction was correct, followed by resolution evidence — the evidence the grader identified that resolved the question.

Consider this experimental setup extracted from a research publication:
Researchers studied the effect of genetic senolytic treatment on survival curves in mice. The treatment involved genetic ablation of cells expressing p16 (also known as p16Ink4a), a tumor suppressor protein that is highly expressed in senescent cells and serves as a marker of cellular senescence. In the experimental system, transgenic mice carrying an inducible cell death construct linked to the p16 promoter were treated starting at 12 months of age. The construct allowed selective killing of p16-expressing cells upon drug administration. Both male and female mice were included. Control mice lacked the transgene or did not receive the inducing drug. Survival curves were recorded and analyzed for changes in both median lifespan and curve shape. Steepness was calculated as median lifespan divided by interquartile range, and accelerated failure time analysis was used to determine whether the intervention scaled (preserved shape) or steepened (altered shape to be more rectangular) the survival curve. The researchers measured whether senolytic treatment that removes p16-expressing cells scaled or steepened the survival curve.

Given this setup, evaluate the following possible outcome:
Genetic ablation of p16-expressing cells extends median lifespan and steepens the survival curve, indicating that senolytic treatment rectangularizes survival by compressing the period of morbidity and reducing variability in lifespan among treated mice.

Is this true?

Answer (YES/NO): YES